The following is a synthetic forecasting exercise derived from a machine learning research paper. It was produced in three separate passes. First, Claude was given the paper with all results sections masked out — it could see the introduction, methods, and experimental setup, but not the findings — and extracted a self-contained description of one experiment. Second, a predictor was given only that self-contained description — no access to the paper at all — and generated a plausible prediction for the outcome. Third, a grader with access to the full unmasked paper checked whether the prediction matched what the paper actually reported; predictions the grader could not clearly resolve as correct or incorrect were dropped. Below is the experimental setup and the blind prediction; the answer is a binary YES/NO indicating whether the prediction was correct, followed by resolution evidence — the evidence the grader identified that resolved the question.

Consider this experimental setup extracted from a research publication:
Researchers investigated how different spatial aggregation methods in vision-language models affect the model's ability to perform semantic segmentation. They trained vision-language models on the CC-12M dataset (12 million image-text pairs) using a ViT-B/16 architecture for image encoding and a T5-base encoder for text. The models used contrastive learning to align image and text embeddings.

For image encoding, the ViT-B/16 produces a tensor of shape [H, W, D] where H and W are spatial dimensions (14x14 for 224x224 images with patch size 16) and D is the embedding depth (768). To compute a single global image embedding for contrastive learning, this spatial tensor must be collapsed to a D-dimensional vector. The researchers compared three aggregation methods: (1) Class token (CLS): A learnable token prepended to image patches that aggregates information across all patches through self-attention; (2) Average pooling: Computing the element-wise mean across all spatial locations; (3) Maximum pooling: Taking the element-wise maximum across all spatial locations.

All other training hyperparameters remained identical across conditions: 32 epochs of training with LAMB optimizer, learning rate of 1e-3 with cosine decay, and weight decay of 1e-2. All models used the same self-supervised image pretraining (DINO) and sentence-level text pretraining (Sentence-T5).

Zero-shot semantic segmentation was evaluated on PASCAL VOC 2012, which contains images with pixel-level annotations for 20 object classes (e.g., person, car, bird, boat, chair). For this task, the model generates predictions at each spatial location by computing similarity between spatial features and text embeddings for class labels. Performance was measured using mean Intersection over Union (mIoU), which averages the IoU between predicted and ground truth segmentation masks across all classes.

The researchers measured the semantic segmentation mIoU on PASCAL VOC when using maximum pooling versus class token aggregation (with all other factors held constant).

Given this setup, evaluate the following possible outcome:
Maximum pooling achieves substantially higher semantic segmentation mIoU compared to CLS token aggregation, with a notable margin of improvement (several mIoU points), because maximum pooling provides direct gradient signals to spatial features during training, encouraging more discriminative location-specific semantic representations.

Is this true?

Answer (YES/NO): YES